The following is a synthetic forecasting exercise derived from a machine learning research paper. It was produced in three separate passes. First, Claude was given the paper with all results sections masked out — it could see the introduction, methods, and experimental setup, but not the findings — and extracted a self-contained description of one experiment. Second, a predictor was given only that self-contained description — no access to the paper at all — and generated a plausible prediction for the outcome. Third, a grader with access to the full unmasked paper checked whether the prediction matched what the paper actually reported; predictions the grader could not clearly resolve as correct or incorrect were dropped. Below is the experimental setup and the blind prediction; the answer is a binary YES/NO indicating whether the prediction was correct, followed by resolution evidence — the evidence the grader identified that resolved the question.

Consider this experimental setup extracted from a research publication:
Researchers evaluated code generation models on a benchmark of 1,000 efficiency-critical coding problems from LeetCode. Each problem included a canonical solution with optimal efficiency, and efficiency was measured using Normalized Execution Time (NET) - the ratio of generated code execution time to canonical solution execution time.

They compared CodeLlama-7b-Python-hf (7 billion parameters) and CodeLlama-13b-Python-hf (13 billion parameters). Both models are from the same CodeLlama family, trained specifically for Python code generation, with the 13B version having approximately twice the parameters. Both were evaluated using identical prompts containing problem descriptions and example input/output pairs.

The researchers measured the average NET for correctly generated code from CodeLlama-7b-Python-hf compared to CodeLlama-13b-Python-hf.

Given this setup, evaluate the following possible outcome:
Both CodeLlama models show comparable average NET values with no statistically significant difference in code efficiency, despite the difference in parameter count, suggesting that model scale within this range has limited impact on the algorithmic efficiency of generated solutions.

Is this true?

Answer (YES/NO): NO